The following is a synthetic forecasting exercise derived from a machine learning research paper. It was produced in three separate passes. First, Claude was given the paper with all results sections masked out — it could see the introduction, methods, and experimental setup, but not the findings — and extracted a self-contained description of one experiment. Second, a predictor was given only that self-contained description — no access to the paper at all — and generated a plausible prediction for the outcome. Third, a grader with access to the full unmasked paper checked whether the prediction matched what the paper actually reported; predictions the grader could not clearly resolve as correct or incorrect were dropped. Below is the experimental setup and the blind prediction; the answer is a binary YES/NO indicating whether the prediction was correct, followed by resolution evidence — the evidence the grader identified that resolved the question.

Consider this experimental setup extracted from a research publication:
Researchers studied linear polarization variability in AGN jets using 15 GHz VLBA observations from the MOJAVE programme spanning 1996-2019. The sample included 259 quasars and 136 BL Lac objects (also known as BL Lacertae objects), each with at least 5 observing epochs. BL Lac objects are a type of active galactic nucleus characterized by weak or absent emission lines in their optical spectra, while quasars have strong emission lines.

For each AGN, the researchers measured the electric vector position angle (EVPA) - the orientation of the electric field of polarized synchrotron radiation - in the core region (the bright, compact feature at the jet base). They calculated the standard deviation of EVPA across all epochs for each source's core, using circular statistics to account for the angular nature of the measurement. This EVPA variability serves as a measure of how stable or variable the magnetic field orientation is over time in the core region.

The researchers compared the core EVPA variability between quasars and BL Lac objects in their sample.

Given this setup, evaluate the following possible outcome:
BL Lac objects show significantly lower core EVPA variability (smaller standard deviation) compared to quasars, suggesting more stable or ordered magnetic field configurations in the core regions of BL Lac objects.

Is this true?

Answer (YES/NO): YES